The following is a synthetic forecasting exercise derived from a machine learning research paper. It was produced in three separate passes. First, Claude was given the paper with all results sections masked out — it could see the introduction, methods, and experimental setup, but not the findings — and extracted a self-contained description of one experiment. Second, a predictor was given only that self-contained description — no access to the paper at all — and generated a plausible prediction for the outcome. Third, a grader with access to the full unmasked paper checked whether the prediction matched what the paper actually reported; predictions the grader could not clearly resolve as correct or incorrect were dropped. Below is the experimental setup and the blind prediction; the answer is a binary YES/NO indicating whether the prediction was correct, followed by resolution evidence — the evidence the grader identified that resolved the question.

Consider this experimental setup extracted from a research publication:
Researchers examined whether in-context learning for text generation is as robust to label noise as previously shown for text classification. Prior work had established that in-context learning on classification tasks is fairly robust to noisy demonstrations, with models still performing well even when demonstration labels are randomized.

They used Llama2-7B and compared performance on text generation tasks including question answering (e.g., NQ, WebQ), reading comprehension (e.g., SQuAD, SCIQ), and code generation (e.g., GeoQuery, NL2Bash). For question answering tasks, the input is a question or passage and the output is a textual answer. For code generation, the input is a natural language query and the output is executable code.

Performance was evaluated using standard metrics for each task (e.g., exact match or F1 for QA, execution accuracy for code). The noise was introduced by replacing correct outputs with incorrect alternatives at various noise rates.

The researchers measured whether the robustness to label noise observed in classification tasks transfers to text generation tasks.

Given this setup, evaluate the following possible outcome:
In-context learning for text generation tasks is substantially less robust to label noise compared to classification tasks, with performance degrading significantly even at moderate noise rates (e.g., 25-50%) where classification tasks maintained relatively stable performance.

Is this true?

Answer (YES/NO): YES